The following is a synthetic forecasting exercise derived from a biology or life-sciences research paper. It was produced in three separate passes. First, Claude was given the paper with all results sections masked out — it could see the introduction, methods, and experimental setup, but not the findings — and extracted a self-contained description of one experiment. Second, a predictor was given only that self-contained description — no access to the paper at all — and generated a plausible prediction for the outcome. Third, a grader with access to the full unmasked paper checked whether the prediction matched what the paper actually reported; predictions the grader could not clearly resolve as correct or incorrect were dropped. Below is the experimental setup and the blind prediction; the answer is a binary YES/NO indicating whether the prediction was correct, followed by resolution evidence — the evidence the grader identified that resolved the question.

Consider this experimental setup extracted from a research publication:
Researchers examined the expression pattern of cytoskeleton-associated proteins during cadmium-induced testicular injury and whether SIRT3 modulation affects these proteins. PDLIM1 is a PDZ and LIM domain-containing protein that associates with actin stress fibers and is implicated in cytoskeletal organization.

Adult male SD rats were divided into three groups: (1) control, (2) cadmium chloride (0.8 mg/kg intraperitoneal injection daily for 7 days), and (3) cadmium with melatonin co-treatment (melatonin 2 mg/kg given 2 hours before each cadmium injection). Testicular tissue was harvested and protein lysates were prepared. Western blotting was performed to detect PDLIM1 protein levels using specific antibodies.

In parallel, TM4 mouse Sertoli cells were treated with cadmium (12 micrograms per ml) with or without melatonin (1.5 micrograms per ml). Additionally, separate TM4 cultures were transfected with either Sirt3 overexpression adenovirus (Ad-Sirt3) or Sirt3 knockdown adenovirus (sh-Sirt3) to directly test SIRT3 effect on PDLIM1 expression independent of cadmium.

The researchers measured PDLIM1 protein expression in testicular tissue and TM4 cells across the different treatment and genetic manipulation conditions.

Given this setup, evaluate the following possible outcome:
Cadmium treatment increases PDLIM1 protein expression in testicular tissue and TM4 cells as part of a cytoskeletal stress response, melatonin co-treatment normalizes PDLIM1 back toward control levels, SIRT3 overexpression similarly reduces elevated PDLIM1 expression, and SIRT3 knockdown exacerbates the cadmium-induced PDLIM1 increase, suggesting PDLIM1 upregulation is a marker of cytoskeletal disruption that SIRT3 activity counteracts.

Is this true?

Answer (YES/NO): YES